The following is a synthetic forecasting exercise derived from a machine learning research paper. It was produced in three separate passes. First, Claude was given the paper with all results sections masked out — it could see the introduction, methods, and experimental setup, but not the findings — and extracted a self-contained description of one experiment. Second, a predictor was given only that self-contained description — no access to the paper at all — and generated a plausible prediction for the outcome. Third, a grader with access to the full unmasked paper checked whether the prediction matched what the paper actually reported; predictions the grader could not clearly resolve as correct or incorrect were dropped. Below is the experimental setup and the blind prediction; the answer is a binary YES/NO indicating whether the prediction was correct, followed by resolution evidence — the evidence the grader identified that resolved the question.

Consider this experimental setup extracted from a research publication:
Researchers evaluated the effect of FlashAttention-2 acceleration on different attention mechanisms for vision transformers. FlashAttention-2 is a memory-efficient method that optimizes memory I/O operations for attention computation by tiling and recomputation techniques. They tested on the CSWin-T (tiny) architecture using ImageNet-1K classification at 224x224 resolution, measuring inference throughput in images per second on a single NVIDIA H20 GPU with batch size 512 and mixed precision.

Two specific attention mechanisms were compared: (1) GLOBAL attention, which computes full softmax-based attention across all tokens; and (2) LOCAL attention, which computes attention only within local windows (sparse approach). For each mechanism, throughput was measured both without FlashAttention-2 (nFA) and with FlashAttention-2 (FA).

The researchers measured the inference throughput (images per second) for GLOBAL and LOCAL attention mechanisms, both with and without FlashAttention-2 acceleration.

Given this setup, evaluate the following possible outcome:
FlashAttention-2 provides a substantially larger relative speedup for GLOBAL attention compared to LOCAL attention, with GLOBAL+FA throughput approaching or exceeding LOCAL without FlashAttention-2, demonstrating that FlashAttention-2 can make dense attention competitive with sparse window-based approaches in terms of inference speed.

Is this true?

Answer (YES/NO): YES